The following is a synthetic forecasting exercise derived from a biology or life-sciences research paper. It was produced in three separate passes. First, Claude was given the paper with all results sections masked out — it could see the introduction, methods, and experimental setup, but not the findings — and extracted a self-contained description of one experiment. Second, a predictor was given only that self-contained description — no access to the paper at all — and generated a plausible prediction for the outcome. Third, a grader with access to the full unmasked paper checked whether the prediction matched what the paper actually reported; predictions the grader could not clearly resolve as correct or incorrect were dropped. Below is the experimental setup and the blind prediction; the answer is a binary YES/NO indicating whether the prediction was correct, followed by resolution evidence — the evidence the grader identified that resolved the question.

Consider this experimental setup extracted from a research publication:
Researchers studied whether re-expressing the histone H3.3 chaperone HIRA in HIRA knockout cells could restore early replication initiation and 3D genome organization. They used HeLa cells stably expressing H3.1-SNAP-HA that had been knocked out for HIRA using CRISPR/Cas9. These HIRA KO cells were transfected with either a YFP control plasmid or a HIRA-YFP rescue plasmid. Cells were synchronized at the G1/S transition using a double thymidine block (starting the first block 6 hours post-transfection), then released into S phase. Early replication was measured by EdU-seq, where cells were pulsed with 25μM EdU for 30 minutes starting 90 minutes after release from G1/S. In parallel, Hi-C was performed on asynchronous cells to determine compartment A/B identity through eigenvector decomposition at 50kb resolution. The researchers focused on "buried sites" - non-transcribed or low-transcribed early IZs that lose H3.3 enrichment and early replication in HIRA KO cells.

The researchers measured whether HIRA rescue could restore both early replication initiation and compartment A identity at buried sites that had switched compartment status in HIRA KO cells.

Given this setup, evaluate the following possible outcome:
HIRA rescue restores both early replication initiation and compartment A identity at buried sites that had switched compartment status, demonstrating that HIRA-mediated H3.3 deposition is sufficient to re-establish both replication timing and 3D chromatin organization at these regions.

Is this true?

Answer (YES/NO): NO